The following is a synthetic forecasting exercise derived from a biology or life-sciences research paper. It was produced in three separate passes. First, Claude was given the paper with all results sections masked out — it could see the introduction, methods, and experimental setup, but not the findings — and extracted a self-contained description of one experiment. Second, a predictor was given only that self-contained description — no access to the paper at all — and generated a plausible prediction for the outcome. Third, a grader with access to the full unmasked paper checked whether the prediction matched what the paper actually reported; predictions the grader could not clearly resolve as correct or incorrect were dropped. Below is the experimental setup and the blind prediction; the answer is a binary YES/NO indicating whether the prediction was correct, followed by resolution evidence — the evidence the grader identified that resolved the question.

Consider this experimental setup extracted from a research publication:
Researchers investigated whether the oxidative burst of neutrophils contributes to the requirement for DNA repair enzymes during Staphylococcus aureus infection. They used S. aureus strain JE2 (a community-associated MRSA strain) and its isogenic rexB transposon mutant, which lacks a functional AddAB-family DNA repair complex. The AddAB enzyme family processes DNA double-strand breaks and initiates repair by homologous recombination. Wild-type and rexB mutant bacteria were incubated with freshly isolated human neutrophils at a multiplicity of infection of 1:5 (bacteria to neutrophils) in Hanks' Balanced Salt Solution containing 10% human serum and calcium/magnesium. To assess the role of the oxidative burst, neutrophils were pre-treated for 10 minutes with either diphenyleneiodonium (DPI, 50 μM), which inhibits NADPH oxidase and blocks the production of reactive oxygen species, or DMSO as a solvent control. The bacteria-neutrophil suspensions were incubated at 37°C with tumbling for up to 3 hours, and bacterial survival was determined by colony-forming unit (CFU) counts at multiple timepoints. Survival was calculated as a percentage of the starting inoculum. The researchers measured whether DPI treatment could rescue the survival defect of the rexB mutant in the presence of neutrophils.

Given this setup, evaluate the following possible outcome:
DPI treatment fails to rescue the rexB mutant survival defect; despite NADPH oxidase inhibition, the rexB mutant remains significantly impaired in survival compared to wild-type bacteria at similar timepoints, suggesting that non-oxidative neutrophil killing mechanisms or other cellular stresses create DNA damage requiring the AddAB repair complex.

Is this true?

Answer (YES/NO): NO